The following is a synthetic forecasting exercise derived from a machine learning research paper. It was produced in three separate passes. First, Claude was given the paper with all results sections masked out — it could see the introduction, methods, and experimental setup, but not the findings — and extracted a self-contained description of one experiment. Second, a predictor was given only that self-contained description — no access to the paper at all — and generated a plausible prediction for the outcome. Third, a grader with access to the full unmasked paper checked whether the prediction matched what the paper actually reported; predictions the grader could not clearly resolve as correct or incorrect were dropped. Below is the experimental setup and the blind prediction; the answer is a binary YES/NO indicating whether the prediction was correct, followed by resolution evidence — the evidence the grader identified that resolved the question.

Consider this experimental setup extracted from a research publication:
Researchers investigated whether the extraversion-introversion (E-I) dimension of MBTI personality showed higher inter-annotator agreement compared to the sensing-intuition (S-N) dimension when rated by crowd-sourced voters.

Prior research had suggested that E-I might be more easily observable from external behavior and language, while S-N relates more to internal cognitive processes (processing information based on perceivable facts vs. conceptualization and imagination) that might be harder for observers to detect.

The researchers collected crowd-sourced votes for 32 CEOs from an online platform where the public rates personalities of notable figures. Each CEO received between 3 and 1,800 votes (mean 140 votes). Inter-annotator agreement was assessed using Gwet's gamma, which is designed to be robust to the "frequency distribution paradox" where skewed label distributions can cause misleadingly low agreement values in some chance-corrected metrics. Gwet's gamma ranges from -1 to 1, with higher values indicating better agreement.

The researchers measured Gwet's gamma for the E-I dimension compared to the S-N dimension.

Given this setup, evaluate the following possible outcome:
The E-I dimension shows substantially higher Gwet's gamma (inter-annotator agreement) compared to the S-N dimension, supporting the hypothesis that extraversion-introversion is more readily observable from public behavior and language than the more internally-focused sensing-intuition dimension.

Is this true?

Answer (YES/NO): YES